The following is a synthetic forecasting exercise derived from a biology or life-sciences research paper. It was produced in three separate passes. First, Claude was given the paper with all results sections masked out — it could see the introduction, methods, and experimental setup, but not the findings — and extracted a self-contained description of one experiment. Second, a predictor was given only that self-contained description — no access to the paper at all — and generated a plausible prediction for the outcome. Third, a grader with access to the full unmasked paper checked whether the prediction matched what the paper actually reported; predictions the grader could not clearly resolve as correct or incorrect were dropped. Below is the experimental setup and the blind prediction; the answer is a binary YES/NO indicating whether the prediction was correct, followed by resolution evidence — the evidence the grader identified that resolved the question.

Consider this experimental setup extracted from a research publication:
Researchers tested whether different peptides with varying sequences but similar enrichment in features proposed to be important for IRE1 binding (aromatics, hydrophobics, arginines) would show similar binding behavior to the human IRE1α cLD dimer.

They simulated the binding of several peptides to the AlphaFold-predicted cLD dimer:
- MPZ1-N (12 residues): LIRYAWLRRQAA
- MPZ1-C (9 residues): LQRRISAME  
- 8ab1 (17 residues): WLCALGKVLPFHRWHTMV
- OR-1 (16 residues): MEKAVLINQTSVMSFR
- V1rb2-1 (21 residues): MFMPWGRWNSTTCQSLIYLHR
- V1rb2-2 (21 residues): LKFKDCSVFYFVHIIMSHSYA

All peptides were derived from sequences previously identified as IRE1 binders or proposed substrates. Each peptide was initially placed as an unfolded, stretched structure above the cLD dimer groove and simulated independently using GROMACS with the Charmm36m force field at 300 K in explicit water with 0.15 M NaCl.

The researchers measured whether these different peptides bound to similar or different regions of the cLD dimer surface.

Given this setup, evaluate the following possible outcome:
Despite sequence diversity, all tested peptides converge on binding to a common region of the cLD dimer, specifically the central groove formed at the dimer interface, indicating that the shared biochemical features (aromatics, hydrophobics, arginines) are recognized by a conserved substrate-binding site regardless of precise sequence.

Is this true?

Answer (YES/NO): NO